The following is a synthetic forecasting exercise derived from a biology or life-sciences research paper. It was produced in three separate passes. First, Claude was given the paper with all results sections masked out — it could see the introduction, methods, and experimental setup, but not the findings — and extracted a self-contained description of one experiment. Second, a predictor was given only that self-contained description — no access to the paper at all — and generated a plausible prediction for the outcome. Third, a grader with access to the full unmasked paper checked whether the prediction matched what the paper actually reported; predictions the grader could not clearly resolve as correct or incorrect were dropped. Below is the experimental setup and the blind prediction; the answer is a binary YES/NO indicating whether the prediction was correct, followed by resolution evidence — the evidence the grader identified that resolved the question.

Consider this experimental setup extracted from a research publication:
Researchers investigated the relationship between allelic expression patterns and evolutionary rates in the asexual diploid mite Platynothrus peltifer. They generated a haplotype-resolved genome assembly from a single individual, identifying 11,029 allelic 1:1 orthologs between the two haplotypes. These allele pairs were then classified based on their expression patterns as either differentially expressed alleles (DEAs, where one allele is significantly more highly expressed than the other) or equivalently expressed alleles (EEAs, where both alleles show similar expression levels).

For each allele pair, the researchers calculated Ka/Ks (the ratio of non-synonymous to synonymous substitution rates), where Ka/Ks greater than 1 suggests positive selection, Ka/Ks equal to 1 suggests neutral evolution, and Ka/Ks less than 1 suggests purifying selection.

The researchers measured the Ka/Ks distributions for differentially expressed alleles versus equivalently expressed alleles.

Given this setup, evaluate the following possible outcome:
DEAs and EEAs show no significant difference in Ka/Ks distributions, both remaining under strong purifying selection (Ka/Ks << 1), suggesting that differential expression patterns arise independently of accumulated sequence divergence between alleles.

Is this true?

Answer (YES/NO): NO